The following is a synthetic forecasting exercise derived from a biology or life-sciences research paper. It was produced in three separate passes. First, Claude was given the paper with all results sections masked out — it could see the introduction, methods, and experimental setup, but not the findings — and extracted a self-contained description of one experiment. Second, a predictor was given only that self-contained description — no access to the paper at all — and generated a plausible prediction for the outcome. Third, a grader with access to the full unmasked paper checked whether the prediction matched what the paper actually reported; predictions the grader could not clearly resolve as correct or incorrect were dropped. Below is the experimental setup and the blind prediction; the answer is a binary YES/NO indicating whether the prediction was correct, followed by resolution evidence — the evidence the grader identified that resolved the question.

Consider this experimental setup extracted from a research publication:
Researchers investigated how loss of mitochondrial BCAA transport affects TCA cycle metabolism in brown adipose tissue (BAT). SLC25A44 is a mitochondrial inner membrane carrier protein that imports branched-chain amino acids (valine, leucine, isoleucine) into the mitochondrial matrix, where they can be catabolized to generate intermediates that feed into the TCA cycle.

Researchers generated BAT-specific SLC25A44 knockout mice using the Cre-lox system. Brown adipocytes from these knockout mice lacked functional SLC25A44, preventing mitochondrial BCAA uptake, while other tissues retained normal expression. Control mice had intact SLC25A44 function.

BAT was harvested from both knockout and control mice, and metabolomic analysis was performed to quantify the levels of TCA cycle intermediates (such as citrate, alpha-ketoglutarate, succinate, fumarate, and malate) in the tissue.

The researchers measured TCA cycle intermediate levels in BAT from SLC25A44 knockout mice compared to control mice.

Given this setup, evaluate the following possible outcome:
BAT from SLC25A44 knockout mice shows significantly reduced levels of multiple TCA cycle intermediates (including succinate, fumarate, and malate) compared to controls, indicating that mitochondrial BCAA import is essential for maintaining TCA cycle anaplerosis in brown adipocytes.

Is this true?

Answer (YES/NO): NO